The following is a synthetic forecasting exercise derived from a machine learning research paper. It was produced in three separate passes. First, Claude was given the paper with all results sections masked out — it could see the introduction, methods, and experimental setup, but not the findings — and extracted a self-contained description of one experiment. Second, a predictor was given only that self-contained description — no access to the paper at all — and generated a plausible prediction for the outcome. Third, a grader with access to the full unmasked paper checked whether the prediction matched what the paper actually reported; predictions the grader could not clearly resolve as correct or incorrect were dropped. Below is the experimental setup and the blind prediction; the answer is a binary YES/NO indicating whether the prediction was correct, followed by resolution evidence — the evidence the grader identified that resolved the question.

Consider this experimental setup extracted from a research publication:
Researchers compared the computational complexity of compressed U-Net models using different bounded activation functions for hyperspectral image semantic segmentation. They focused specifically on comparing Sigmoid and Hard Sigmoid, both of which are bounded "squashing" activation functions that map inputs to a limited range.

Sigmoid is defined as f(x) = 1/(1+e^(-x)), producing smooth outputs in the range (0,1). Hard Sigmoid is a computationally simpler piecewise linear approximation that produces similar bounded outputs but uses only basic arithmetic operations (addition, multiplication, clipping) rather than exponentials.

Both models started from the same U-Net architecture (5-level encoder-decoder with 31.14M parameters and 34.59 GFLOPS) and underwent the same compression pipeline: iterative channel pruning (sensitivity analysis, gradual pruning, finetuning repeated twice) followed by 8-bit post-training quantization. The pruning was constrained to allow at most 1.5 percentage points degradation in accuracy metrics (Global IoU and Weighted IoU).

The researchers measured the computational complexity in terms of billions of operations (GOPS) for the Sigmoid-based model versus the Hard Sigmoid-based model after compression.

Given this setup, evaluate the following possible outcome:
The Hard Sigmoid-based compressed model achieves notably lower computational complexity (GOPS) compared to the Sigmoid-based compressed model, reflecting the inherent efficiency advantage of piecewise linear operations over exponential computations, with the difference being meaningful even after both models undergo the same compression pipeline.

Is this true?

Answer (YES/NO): NO